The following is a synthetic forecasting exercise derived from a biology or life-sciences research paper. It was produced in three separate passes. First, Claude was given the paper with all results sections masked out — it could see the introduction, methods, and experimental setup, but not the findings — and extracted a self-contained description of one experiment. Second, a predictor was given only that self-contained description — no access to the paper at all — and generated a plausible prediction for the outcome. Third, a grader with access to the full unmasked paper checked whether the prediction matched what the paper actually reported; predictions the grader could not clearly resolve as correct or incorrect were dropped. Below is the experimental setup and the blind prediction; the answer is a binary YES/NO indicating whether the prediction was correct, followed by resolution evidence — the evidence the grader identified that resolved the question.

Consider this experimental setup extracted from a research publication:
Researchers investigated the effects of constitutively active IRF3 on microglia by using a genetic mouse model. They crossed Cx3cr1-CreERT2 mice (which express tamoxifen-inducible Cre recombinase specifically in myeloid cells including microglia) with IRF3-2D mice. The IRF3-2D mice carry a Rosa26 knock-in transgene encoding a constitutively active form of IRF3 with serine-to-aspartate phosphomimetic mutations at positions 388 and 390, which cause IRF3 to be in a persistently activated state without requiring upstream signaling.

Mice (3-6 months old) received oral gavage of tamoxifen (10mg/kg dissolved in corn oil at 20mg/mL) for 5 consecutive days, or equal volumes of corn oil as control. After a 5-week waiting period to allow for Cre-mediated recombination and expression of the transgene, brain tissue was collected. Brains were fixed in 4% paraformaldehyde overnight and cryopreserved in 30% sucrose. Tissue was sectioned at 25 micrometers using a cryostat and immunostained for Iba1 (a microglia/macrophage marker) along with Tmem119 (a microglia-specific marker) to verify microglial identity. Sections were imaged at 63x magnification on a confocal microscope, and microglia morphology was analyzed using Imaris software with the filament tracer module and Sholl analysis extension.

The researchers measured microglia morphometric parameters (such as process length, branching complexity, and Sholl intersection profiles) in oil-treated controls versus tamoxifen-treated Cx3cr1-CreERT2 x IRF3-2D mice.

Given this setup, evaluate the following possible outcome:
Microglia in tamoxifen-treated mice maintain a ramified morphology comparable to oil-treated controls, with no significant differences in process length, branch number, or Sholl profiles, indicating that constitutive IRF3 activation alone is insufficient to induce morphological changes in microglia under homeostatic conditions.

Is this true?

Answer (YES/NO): NO